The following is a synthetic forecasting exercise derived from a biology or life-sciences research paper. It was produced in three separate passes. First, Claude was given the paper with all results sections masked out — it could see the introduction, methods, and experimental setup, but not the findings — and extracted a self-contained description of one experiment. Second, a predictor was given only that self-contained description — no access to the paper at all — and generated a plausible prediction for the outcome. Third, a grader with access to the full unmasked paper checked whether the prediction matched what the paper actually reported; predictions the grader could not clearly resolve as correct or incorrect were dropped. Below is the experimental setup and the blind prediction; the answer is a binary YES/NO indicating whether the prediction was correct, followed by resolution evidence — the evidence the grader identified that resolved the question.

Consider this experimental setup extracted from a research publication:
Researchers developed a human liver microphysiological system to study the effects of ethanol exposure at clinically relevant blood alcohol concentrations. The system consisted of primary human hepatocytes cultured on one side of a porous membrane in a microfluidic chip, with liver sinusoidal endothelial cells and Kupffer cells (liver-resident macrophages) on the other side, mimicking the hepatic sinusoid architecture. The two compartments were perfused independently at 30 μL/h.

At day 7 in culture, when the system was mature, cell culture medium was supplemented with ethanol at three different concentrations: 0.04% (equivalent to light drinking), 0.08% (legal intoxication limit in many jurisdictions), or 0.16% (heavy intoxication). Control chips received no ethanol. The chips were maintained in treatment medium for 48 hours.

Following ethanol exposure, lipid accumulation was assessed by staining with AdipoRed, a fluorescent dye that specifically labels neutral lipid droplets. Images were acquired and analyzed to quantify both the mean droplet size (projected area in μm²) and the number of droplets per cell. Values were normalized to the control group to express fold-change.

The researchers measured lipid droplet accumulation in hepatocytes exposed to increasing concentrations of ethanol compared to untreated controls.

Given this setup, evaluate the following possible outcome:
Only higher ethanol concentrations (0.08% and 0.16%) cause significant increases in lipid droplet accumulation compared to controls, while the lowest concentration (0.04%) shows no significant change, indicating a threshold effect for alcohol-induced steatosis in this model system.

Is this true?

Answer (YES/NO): NO